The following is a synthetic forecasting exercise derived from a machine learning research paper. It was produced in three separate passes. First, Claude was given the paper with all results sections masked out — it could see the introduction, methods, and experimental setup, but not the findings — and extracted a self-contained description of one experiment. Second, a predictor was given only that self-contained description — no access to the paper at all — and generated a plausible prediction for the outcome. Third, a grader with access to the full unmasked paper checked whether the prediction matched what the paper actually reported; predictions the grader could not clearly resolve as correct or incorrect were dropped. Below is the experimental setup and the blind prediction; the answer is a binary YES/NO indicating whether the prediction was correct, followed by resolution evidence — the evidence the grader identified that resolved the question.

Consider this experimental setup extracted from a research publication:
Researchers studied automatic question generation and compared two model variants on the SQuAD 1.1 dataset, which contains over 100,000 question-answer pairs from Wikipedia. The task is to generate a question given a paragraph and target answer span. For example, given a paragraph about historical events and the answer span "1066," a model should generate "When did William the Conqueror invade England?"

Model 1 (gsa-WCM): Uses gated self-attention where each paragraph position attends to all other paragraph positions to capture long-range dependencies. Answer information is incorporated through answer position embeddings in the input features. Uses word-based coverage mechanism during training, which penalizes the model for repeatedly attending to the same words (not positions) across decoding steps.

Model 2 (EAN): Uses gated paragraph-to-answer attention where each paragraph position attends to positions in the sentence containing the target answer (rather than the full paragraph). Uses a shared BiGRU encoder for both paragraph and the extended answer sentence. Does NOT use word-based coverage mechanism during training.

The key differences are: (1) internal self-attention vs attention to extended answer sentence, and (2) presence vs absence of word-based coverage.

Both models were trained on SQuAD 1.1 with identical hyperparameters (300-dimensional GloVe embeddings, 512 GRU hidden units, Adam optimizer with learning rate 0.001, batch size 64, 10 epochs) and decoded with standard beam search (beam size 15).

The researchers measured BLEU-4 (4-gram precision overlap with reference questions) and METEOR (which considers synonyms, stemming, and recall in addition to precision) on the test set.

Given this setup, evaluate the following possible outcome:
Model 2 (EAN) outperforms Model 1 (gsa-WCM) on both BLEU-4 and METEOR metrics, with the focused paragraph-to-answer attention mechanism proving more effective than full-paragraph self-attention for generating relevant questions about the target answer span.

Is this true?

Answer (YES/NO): NO